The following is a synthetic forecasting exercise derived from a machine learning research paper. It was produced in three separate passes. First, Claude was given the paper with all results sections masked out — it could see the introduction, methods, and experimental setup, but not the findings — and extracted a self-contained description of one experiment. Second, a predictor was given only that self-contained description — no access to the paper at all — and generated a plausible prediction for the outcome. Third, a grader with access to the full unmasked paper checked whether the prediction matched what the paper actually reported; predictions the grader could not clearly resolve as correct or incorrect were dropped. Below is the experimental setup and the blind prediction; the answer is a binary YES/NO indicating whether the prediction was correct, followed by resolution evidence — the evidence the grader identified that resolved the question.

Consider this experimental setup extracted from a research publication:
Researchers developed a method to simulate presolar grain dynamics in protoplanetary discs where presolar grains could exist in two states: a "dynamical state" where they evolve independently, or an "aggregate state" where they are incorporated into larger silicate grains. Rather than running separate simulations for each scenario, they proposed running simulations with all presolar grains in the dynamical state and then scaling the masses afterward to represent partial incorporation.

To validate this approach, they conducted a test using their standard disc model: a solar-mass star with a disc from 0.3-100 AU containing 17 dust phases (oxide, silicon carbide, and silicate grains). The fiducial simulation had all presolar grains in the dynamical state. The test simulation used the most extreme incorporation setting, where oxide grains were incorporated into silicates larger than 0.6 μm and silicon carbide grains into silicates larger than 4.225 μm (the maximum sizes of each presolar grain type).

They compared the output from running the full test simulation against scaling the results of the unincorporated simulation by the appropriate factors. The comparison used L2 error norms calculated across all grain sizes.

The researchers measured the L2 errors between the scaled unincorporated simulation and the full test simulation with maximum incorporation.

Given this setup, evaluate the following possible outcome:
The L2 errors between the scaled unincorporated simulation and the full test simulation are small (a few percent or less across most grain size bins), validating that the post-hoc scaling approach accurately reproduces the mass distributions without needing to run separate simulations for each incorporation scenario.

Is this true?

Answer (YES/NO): YES